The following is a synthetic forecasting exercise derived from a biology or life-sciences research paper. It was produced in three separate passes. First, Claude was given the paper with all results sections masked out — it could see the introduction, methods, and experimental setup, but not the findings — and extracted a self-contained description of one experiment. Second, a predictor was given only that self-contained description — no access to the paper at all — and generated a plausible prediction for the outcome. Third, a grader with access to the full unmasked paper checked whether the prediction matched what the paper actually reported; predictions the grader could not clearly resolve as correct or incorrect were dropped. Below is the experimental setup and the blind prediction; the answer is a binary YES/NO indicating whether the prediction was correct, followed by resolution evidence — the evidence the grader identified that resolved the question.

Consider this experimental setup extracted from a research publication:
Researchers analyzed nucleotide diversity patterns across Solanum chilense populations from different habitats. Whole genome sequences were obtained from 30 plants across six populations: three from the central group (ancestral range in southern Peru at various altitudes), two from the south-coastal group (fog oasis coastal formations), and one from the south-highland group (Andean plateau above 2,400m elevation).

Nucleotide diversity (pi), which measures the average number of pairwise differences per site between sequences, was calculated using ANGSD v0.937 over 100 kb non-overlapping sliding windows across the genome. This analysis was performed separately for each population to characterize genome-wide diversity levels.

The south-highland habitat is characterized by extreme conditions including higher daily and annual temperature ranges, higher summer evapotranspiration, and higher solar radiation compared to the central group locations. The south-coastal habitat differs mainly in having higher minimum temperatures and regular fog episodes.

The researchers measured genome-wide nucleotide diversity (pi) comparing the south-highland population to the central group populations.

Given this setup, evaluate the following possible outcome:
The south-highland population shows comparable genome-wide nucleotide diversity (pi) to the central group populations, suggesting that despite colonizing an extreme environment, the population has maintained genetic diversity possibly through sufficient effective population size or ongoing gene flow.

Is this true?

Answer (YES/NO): NO